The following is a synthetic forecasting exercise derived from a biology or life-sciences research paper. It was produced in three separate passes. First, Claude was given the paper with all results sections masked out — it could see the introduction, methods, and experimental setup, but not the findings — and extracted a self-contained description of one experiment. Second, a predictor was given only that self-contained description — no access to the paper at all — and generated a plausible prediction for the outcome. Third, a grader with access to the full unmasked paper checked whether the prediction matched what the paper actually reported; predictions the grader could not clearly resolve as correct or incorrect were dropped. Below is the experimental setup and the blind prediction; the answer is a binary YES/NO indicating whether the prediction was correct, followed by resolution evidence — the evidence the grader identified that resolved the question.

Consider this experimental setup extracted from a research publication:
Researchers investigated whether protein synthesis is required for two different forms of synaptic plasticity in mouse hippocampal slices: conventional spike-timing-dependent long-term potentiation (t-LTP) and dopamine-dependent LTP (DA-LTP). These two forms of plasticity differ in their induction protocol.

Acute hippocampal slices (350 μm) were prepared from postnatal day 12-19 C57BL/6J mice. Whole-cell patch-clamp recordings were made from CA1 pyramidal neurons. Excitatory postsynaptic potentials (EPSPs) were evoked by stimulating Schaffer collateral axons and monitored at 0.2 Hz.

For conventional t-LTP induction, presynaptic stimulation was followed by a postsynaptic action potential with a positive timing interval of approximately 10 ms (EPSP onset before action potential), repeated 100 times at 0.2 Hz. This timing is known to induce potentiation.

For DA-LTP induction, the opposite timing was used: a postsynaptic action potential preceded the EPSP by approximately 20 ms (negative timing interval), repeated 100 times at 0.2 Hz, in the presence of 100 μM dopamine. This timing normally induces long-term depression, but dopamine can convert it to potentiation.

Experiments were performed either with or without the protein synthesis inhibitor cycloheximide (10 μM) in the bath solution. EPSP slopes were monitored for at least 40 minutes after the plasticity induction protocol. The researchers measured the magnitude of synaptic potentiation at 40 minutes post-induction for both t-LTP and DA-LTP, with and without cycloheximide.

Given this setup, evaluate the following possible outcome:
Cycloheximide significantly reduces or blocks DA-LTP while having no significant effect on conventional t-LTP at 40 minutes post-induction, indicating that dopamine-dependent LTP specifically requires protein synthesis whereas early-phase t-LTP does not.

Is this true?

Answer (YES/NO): YES